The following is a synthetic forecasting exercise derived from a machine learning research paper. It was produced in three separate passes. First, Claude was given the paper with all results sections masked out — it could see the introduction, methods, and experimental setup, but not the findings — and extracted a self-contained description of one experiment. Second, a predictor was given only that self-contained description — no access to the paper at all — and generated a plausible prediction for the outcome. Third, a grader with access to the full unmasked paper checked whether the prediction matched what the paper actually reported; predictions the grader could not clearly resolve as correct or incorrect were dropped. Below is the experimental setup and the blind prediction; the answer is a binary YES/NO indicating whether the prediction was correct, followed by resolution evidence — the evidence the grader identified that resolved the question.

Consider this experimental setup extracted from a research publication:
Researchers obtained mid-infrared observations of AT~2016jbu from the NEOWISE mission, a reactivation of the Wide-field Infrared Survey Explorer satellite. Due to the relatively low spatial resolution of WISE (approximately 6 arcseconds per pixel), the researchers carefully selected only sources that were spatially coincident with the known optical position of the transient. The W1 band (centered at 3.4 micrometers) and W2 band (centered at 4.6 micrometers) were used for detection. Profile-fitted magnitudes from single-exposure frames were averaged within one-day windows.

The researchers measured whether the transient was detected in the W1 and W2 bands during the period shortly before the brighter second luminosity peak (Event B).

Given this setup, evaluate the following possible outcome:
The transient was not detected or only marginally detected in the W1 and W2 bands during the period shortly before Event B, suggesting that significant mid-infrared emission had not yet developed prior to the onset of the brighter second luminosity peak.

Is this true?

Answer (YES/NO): NO